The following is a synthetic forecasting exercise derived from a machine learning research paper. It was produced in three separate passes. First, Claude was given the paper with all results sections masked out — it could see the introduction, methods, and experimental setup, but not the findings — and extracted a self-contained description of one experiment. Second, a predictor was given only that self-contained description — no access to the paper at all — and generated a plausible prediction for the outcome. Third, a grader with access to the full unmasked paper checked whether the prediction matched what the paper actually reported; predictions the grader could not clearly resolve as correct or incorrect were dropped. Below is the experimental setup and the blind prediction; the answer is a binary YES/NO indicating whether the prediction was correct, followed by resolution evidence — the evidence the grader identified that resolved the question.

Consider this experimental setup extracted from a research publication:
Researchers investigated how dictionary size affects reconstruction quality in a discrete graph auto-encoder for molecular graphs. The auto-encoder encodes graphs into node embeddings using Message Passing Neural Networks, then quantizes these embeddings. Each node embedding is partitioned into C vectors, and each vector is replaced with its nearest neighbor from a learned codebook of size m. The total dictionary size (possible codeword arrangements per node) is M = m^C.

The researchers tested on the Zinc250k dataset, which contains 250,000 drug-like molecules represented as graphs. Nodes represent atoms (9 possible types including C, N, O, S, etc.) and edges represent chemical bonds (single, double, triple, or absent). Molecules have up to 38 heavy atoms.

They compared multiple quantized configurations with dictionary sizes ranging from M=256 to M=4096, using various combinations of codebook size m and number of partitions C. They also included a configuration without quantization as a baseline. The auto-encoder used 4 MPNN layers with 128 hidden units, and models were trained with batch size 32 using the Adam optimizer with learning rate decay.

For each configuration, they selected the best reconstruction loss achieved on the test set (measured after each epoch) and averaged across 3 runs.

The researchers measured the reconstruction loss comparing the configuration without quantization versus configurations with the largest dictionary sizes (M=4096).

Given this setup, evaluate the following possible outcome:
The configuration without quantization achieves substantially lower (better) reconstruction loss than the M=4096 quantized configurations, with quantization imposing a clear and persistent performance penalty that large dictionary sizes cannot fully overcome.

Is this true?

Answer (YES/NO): NO